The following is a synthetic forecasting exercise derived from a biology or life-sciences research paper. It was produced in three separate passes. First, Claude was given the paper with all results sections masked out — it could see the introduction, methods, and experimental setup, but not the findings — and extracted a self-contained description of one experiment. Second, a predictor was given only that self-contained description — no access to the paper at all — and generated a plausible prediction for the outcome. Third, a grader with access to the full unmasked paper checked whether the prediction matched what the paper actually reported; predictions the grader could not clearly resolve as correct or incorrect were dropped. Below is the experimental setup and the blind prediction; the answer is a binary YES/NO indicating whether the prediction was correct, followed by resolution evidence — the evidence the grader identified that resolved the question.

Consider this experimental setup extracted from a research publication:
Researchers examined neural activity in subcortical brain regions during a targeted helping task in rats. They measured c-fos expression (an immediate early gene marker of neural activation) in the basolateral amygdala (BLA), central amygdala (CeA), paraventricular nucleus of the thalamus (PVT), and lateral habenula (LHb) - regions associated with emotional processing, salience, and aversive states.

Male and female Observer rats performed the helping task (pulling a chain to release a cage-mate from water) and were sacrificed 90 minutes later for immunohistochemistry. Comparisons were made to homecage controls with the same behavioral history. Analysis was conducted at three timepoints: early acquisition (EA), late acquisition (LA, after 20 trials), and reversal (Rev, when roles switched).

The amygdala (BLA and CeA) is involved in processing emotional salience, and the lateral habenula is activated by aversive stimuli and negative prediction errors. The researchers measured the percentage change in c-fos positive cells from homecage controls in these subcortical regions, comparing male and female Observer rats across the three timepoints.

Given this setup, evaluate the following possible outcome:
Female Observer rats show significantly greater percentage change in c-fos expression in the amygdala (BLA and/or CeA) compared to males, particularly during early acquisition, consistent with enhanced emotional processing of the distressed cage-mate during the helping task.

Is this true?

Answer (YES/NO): NO